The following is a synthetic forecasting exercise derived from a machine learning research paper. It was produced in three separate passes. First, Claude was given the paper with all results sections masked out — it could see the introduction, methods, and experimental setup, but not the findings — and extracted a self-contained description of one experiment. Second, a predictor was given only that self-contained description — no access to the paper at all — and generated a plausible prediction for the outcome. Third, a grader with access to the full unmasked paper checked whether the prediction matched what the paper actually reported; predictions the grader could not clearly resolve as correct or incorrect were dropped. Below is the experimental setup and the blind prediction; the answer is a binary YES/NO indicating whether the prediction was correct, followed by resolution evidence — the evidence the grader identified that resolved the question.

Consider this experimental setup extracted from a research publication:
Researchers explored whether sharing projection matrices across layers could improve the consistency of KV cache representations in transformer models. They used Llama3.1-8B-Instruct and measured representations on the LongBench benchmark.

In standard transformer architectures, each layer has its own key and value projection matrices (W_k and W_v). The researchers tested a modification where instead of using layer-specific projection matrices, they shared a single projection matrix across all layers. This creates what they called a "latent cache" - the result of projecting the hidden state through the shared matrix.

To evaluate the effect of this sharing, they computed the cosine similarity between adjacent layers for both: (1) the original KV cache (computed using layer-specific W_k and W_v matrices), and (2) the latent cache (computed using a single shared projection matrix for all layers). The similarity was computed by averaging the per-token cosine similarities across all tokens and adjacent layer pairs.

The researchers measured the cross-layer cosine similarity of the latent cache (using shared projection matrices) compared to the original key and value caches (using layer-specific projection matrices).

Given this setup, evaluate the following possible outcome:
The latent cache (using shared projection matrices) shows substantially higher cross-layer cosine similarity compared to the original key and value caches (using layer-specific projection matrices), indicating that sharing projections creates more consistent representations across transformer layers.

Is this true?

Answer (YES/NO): YES